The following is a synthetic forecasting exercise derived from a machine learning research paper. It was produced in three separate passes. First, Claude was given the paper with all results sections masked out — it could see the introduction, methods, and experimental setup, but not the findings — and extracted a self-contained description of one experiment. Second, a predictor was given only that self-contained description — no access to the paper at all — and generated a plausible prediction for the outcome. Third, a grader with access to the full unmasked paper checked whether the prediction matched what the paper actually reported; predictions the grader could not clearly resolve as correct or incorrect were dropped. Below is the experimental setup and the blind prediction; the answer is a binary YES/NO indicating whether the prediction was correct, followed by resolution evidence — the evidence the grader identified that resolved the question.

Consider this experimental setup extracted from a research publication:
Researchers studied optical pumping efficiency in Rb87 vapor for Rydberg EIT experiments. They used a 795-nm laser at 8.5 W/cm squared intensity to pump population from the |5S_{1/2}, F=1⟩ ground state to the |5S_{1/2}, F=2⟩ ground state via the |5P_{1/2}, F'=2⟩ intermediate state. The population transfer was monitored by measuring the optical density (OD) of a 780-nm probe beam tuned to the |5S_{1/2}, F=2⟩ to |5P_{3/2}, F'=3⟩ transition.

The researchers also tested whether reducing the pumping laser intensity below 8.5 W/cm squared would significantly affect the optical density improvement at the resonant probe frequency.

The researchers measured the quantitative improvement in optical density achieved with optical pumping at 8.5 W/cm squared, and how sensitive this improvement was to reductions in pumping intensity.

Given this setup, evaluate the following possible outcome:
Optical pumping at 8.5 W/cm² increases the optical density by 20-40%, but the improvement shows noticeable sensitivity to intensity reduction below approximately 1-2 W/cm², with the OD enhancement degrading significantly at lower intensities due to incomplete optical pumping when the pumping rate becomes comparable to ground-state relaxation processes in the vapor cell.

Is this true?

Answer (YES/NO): NO